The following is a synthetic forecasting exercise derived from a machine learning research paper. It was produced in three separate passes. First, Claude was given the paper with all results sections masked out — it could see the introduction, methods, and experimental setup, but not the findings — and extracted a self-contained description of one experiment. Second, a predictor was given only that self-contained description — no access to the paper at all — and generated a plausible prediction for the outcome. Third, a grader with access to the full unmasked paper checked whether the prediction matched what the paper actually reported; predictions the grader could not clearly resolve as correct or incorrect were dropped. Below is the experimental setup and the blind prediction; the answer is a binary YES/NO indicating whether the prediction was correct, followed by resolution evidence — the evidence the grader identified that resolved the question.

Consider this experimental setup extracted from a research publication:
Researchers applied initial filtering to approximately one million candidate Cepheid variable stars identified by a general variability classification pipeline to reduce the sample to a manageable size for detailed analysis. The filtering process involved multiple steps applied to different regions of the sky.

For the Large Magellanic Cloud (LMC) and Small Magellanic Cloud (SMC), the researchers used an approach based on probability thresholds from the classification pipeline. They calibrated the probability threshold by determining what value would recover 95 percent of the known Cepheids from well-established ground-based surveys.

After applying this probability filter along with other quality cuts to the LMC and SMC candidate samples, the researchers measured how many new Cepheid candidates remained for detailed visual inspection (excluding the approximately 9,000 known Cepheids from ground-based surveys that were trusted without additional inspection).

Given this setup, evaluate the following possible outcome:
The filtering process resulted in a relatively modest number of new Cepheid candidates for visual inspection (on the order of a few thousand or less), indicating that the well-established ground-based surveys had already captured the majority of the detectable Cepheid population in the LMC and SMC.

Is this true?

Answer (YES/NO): YES